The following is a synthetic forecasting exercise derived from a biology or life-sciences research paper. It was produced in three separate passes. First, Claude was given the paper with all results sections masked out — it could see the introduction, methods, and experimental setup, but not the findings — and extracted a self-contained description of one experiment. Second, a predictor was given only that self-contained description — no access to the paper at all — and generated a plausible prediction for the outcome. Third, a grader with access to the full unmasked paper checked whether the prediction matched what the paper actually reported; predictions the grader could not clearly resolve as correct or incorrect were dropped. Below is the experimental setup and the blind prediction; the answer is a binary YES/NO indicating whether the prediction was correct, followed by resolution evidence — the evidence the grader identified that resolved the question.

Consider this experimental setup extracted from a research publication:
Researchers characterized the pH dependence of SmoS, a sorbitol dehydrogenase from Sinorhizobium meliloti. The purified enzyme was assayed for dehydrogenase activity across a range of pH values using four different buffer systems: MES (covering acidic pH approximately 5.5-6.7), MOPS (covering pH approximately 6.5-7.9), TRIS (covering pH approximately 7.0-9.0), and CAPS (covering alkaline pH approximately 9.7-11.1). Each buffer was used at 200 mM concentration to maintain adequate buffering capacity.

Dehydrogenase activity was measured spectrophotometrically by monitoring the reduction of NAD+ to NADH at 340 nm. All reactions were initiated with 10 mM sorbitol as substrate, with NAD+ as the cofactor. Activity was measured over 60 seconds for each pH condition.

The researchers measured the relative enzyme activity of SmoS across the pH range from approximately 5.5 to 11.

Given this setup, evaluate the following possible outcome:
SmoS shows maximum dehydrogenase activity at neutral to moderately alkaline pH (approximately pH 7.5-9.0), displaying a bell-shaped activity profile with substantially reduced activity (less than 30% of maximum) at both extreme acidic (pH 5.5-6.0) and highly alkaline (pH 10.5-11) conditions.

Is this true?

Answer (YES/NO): NO